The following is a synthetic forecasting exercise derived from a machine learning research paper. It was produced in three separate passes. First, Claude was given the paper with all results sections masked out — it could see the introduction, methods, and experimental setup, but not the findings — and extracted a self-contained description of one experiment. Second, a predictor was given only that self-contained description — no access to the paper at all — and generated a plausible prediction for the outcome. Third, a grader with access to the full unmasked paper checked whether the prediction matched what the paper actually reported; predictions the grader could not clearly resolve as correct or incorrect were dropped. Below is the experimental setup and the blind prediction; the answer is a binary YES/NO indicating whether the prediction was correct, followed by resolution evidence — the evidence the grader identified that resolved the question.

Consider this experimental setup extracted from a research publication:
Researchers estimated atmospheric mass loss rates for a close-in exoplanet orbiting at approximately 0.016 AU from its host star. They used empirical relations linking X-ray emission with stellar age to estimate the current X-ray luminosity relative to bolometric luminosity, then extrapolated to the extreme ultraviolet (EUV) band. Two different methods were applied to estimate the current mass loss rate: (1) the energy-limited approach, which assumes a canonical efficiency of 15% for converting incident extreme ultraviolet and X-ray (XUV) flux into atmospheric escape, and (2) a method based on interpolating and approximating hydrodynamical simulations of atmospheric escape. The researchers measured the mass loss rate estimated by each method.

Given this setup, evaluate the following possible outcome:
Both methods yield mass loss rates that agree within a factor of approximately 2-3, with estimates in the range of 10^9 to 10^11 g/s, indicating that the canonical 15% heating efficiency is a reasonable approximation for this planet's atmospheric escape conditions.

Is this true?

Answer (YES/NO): NO